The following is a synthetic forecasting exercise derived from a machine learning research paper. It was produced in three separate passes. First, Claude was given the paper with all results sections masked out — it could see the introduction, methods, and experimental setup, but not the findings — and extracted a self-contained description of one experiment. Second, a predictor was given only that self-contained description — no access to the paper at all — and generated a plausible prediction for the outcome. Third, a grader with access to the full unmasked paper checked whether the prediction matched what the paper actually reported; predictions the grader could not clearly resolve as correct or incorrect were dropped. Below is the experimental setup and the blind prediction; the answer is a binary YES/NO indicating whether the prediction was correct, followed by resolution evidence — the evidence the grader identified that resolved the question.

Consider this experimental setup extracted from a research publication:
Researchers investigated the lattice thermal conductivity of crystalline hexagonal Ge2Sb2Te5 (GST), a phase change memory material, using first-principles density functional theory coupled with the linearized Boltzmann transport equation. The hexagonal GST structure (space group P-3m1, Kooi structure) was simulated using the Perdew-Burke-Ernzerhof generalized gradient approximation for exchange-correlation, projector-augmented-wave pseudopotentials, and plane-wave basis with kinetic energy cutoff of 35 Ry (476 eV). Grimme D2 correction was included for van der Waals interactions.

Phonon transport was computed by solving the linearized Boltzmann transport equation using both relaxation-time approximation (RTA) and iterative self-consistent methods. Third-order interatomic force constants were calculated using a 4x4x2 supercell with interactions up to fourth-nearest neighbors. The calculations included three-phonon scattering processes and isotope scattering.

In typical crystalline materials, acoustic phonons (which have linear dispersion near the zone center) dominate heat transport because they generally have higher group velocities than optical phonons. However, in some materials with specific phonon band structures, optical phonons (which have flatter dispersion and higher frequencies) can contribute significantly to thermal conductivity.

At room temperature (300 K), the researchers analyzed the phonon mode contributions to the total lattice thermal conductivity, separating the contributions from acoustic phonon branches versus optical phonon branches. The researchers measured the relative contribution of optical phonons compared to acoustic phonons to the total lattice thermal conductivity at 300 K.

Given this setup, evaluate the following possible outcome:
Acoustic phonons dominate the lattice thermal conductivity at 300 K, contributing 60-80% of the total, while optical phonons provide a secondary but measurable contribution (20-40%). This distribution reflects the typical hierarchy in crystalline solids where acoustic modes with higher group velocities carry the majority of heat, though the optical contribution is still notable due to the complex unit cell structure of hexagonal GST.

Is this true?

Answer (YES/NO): NO